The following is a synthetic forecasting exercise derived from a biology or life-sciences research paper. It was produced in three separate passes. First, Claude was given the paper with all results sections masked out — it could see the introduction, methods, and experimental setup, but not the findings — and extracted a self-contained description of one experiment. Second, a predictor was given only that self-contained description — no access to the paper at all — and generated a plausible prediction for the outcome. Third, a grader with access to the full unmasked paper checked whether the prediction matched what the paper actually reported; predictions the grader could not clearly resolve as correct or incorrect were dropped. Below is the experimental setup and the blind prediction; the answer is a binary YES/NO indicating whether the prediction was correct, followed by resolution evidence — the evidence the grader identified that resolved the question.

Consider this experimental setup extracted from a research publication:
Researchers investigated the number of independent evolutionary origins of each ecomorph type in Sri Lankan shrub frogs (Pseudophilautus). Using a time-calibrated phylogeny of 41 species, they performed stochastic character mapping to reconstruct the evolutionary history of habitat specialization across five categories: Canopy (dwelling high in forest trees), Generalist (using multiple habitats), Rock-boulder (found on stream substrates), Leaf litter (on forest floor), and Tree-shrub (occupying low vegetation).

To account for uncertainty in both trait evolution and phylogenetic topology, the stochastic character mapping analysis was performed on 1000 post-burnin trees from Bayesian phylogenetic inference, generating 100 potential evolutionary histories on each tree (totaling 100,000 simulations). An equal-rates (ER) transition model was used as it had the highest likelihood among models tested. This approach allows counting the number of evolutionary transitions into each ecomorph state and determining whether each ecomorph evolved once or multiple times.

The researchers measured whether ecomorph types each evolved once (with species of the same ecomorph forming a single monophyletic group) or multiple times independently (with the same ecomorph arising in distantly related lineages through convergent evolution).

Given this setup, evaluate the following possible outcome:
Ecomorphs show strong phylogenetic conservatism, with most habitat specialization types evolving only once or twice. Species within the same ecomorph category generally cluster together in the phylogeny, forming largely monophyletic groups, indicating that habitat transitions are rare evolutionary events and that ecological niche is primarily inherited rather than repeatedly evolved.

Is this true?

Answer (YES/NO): NO